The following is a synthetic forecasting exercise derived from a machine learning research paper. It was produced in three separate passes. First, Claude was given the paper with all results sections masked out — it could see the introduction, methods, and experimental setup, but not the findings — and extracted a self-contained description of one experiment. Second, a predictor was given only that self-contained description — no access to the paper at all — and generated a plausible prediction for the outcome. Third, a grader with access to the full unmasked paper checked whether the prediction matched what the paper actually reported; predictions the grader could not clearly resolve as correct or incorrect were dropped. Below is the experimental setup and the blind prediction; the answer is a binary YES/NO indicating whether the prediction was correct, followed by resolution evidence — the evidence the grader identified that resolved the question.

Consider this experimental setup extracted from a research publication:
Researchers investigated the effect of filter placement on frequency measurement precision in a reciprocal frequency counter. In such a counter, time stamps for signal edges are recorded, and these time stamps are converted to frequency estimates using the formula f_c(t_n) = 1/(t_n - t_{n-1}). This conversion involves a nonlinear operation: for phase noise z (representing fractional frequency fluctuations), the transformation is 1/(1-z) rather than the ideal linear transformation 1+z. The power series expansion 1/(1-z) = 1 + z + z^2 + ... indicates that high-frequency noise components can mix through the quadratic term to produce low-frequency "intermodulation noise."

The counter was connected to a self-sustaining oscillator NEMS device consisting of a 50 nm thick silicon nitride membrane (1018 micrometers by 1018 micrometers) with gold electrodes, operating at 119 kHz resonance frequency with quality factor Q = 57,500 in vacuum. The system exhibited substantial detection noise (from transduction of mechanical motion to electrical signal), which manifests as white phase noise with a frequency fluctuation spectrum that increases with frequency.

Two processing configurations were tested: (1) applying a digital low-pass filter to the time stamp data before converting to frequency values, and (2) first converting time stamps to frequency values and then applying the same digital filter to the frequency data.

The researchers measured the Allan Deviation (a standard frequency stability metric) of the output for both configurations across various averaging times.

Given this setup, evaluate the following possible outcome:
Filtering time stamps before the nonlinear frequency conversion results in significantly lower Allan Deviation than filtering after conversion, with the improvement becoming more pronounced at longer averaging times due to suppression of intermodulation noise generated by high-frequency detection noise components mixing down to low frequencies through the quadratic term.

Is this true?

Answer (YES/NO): YES